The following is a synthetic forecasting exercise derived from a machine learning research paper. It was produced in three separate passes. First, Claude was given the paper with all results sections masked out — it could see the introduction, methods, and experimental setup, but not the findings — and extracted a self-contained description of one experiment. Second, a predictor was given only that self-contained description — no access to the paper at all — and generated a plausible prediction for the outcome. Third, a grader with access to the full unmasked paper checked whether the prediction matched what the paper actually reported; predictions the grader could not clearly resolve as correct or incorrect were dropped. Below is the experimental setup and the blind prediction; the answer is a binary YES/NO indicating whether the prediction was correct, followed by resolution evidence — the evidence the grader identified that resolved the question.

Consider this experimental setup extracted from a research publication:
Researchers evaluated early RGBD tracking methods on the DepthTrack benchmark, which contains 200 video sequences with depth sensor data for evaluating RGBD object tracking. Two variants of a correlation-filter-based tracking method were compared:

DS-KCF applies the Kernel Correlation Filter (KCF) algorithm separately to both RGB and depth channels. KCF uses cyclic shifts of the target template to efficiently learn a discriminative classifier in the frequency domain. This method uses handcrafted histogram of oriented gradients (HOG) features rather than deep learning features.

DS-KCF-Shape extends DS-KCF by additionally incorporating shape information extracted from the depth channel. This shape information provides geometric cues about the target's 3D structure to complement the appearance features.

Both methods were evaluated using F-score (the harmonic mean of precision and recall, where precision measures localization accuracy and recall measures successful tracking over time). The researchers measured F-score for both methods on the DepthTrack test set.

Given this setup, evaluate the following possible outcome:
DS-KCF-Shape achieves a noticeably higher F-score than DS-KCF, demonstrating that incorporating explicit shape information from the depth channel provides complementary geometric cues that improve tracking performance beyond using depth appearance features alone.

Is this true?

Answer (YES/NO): NO